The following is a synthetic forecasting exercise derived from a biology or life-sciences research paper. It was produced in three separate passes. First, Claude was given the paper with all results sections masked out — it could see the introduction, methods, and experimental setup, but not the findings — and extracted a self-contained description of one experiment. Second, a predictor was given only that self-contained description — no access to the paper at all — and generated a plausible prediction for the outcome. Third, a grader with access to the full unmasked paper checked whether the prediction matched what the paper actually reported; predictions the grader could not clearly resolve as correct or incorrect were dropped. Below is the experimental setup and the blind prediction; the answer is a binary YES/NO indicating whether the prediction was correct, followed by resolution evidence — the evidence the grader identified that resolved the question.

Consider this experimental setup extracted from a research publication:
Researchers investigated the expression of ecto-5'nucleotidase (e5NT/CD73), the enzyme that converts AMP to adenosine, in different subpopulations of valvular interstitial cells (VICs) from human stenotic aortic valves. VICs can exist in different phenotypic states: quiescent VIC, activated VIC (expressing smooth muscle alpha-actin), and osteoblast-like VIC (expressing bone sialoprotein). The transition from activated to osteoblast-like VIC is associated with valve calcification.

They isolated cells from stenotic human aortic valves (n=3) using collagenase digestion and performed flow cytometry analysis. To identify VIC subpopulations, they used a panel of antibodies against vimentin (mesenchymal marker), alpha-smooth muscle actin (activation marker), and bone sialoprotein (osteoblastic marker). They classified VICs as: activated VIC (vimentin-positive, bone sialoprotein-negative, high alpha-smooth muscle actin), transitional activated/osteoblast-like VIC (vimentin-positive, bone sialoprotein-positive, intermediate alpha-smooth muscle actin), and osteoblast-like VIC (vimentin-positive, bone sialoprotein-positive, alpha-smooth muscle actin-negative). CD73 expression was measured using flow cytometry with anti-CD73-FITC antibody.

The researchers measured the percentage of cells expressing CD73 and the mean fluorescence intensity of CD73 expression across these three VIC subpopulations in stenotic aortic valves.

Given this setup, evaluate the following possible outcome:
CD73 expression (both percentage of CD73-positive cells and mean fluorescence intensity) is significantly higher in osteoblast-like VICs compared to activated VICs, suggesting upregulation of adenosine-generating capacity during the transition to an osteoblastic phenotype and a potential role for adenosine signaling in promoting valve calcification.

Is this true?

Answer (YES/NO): NO